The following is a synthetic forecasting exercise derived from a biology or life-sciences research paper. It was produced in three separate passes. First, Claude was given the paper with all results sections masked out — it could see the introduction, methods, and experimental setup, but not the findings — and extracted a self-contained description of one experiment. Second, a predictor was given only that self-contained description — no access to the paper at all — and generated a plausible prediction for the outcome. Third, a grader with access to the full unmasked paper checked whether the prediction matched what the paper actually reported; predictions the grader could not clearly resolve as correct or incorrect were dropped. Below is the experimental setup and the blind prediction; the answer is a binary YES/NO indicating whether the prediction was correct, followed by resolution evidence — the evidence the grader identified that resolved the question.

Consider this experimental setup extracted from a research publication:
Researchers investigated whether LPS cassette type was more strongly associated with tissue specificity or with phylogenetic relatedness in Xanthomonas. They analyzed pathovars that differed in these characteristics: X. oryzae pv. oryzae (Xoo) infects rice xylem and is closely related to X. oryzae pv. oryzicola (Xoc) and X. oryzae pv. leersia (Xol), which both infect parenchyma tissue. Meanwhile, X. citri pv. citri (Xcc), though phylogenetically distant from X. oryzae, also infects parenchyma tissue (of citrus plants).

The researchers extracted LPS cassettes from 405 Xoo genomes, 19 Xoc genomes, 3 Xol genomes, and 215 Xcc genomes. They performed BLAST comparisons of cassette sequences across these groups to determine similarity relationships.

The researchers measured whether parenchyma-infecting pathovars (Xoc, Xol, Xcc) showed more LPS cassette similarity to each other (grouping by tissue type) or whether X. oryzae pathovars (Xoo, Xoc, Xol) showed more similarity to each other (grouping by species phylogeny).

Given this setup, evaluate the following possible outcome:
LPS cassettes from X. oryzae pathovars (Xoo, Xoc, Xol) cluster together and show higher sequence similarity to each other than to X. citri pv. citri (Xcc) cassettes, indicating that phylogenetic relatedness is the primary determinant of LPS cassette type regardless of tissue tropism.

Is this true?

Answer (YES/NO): NO